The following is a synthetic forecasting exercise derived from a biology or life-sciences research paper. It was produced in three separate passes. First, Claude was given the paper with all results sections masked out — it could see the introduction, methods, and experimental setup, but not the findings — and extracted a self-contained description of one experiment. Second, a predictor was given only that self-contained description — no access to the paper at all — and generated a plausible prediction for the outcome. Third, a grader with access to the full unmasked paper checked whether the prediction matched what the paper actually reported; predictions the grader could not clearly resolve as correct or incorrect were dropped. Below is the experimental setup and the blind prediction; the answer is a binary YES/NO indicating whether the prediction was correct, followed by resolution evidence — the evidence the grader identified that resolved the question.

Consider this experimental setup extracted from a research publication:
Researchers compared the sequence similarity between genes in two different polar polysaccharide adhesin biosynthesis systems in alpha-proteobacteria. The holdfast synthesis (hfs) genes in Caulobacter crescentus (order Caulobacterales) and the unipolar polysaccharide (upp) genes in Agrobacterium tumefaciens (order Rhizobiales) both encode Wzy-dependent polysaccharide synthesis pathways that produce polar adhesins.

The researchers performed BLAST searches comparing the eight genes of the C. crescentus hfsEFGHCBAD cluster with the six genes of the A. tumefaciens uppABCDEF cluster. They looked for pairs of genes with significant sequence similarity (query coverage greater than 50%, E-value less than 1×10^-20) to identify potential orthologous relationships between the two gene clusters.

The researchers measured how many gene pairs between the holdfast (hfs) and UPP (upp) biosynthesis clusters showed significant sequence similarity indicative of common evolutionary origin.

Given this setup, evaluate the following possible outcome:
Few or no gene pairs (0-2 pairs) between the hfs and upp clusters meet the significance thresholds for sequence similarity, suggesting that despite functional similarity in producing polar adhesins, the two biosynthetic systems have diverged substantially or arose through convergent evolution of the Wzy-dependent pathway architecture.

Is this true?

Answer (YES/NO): YES